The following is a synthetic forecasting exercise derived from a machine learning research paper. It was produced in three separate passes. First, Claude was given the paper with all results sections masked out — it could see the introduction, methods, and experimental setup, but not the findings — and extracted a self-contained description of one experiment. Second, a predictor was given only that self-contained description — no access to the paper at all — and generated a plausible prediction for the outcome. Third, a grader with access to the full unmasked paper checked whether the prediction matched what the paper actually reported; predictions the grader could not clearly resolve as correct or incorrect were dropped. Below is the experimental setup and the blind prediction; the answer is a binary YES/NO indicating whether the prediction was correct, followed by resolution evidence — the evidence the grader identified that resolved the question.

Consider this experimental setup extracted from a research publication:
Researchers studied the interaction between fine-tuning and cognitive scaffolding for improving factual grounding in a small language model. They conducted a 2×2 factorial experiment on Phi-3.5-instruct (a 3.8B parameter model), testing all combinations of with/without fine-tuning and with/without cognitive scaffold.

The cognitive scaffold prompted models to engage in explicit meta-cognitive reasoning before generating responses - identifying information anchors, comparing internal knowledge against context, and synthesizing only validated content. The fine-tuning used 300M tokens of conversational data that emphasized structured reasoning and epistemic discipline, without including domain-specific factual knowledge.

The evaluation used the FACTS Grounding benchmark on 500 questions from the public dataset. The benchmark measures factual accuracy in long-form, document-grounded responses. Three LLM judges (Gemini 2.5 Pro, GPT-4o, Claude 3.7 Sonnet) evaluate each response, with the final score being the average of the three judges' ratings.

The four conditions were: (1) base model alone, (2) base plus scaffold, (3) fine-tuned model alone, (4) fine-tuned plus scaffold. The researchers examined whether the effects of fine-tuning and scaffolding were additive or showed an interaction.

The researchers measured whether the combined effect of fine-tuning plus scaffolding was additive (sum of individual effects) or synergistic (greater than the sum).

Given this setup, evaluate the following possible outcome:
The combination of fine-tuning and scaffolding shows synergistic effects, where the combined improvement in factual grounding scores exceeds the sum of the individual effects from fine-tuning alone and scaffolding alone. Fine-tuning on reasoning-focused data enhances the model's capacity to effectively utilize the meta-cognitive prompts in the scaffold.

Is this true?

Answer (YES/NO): YES